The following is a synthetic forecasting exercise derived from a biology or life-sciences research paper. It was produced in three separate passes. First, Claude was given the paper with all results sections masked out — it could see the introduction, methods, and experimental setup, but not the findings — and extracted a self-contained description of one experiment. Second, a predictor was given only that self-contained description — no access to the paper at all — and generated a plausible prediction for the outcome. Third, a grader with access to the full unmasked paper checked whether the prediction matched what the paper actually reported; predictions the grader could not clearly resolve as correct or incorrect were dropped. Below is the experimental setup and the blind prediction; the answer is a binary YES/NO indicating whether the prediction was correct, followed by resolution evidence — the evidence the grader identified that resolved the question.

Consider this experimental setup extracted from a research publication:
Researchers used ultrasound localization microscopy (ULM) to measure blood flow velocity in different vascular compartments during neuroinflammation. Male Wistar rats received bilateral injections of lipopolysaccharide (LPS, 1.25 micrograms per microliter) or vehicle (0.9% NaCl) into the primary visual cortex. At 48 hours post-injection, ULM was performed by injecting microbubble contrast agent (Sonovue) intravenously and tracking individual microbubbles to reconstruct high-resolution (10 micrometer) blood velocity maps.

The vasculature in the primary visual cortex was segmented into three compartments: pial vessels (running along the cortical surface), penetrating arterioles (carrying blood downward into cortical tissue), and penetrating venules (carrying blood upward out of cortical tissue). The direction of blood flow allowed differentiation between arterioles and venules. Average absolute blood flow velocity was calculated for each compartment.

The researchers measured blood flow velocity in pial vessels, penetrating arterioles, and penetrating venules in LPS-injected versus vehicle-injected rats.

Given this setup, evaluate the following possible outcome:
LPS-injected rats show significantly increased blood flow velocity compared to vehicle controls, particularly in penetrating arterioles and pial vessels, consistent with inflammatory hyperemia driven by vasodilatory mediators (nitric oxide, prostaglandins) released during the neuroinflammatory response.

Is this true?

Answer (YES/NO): NO